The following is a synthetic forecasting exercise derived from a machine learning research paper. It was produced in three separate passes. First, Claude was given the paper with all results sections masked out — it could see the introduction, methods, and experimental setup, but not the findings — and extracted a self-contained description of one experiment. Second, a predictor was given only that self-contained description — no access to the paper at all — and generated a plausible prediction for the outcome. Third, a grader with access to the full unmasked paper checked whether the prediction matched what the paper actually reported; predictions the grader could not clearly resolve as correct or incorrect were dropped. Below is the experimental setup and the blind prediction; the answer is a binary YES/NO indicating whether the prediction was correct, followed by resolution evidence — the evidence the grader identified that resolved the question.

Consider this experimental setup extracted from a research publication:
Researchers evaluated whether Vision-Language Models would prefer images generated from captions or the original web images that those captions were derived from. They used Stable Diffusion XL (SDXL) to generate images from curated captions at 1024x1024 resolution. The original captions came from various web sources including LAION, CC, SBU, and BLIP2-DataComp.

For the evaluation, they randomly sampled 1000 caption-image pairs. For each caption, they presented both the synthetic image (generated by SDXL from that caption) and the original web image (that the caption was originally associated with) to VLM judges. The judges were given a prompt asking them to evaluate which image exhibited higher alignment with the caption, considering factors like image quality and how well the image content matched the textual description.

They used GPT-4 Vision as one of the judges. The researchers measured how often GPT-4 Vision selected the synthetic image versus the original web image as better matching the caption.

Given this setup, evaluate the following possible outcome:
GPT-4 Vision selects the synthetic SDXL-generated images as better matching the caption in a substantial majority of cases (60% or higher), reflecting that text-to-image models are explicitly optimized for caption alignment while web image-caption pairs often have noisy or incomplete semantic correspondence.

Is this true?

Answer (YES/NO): YES